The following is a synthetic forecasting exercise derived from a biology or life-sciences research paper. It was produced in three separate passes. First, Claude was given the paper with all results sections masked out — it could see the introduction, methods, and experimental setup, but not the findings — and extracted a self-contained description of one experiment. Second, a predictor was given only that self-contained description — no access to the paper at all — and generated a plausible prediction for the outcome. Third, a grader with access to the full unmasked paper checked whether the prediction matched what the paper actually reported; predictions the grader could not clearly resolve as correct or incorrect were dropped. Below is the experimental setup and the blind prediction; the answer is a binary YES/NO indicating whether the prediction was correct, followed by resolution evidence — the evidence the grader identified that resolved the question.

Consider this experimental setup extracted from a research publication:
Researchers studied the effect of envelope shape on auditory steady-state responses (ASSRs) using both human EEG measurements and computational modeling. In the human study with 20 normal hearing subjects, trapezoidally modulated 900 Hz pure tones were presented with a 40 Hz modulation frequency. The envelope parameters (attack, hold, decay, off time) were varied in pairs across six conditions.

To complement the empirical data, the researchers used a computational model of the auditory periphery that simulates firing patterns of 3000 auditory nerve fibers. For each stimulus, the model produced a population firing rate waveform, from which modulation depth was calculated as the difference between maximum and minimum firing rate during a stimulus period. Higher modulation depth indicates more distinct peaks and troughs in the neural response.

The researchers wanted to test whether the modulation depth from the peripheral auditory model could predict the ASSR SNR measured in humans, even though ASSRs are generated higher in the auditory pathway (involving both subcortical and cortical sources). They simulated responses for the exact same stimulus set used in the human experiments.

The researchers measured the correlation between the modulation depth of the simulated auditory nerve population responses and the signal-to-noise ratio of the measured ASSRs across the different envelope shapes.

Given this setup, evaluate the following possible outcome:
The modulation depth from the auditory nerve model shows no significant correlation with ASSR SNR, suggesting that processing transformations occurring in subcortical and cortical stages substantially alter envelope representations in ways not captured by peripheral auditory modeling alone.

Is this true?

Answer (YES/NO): NO